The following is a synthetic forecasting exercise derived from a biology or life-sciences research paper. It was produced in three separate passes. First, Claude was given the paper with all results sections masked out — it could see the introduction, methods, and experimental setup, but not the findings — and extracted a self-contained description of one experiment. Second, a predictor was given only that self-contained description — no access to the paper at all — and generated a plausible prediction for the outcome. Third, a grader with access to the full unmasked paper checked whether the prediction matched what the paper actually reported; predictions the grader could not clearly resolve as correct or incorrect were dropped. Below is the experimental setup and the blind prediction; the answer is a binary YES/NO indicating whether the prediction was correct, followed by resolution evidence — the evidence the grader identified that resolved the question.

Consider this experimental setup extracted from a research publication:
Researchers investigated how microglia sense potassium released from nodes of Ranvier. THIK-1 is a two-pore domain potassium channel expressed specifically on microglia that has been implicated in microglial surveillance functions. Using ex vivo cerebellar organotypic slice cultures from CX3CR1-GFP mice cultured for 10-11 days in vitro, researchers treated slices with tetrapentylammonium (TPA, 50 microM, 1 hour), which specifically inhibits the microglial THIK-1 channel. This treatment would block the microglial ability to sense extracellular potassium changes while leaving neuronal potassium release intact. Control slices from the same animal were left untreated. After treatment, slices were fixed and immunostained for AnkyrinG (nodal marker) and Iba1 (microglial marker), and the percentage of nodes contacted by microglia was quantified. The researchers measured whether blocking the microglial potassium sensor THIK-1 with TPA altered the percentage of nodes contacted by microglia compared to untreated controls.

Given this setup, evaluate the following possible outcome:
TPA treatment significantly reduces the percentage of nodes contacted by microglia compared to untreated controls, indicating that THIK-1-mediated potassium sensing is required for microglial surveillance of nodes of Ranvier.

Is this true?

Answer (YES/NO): YES